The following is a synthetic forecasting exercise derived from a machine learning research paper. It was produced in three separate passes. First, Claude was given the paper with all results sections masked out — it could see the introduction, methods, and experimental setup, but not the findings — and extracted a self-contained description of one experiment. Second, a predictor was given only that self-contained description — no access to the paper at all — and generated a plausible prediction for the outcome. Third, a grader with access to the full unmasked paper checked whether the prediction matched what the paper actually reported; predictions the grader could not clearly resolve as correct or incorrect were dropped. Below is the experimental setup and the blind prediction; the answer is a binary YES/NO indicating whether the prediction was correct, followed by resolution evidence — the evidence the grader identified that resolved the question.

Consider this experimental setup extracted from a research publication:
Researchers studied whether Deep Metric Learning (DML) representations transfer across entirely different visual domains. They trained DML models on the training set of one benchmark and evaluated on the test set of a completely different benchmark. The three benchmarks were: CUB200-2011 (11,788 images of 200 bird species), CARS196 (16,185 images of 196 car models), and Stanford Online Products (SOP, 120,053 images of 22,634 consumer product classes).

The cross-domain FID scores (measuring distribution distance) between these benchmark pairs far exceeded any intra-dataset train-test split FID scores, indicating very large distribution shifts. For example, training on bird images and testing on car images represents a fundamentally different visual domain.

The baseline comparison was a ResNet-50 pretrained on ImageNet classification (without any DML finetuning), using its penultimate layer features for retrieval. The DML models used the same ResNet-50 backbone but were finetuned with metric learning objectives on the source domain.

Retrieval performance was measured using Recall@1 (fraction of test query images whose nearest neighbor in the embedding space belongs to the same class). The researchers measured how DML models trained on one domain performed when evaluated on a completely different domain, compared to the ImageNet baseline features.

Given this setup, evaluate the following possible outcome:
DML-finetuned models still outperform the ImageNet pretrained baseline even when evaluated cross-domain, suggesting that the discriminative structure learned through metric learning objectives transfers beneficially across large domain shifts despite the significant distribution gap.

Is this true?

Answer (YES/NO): NO